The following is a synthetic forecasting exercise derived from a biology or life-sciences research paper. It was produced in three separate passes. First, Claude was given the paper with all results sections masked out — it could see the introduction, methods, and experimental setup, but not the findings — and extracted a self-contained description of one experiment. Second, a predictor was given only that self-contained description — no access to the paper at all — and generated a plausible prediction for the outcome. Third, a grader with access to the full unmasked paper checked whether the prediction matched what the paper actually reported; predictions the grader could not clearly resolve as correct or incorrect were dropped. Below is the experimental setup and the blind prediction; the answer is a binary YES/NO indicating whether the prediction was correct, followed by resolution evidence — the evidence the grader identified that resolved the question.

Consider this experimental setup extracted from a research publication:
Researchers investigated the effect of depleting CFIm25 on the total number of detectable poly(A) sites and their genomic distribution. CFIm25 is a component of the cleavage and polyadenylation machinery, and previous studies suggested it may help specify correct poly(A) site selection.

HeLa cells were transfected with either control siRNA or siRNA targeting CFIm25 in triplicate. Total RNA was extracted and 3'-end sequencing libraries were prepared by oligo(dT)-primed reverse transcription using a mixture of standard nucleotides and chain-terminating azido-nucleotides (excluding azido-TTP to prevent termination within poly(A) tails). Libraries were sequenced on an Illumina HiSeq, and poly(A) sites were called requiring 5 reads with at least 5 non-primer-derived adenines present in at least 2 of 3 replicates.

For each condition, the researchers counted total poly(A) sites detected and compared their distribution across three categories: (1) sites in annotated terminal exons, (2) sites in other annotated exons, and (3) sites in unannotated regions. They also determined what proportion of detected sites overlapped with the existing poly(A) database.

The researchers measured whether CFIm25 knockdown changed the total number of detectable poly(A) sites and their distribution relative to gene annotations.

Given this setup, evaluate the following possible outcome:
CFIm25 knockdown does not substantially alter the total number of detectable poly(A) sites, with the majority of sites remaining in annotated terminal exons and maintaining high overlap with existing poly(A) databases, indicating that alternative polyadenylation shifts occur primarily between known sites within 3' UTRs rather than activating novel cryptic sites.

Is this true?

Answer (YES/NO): NO